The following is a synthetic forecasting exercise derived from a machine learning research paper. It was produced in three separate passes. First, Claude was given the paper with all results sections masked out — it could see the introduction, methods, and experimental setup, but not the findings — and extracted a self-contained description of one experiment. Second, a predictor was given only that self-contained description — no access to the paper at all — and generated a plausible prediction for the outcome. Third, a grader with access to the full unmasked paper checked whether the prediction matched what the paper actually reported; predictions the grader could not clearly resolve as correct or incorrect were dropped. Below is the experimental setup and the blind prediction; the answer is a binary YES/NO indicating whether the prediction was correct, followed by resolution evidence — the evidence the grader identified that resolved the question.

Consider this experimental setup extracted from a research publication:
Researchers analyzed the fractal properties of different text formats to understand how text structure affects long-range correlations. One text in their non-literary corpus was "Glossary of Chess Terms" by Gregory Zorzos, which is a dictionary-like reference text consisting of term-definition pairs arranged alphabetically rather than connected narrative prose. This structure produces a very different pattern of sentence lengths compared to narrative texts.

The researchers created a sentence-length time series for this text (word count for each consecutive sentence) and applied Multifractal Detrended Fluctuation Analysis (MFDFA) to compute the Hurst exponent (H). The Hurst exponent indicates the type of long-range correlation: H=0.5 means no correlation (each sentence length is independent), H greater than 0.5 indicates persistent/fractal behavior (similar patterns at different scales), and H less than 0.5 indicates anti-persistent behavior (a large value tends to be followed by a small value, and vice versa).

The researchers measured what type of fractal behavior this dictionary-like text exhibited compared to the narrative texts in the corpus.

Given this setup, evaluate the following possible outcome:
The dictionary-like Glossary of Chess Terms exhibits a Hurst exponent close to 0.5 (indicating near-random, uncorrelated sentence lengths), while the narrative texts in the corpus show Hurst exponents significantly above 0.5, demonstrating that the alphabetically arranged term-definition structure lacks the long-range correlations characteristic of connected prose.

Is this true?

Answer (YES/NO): NO